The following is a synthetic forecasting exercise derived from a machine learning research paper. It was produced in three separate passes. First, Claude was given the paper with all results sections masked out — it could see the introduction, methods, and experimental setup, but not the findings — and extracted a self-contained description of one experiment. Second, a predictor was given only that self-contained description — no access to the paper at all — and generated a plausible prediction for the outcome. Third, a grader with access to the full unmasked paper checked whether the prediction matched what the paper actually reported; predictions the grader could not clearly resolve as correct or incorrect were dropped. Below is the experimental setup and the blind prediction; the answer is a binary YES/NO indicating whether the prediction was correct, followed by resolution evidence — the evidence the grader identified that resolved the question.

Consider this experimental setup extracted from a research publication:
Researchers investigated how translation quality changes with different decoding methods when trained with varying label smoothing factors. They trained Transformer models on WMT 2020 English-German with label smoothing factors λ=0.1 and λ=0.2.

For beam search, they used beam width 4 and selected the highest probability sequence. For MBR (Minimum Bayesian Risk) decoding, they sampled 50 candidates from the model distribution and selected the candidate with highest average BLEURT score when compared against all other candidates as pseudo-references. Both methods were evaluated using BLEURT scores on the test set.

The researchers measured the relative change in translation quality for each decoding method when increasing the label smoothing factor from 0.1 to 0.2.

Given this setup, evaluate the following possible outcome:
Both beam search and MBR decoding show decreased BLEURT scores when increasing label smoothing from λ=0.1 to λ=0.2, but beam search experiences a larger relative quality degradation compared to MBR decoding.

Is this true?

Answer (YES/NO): NO